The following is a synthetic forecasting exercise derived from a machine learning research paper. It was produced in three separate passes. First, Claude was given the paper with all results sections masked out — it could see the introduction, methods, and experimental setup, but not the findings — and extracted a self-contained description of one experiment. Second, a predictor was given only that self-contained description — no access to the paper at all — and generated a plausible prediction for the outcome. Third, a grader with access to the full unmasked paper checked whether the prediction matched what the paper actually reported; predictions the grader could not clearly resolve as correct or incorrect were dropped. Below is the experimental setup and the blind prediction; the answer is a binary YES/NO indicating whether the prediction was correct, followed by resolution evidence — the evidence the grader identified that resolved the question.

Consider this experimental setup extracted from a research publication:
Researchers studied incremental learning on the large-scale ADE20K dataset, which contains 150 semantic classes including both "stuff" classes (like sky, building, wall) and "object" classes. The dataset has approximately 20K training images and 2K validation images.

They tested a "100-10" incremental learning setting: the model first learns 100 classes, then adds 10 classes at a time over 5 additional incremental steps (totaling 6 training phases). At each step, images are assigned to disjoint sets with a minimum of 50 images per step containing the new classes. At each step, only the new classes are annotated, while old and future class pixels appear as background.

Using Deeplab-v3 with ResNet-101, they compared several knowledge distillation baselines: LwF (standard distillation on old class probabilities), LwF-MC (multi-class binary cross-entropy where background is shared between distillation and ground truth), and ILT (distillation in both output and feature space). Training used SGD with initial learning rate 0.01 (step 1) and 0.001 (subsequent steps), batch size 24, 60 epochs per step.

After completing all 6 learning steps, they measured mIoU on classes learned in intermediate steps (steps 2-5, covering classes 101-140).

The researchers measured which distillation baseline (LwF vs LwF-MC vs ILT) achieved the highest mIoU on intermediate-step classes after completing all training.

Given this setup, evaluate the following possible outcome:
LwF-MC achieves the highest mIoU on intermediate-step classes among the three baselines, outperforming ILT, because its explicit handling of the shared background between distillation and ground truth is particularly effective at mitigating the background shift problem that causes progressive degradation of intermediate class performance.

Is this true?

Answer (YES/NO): YES